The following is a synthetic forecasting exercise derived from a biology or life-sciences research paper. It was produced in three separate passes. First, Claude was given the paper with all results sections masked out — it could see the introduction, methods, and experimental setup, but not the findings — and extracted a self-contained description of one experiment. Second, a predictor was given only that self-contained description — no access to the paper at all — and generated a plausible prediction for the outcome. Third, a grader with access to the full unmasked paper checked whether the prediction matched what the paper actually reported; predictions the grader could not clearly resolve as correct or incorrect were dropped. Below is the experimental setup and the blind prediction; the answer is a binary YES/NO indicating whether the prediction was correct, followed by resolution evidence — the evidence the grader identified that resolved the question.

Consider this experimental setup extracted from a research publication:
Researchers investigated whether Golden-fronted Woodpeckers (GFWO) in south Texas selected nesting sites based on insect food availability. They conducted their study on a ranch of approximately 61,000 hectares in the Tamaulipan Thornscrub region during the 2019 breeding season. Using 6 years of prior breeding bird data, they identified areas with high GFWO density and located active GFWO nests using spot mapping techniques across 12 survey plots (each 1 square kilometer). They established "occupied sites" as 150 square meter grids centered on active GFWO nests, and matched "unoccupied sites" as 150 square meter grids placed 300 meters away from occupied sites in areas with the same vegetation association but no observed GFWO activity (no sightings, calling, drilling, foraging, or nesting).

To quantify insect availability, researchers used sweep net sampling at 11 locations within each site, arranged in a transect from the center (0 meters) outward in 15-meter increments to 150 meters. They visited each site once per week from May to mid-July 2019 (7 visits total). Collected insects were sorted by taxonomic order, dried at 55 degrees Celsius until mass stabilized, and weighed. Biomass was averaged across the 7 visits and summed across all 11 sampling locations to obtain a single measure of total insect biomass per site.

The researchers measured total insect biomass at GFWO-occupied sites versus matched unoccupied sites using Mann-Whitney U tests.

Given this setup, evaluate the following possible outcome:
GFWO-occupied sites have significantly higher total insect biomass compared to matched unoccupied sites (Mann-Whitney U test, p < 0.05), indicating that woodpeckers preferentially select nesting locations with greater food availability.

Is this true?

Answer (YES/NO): NO